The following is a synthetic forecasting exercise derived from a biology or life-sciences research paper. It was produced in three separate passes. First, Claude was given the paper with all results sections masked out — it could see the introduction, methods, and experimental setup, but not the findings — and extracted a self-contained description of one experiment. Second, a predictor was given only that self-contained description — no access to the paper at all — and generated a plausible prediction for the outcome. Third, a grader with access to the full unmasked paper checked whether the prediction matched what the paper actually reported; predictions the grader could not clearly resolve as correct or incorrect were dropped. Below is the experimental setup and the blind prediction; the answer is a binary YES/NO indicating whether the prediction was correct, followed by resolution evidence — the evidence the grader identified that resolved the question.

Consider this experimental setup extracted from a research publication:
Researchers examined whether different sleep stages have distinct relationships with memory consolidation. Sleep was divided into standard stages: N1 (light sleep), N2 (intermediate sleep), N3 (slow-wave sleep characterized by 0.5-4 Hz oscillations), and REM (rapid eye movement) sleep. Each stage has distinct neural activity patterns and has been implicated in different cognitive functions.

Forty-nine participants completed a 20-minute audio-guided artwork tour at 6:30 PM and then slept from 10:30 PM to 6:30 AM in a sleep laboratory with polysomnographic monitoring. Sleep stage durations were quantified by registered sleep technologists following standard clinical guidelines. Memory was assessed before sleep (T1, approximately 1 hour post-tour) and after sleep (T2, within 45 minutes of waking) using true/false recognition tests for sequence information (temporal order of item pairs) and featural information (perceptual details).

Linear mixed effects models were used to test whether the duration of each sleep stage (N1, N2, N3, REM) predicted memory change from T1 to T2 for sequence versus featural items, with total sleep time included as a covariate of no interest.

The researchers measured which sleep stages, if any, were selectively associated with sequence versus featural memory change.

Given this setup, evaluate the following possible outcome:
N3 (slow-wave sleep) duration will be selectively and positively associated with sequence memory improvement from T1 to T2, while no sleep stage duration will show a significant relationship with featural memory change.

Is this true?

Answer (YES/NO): NO